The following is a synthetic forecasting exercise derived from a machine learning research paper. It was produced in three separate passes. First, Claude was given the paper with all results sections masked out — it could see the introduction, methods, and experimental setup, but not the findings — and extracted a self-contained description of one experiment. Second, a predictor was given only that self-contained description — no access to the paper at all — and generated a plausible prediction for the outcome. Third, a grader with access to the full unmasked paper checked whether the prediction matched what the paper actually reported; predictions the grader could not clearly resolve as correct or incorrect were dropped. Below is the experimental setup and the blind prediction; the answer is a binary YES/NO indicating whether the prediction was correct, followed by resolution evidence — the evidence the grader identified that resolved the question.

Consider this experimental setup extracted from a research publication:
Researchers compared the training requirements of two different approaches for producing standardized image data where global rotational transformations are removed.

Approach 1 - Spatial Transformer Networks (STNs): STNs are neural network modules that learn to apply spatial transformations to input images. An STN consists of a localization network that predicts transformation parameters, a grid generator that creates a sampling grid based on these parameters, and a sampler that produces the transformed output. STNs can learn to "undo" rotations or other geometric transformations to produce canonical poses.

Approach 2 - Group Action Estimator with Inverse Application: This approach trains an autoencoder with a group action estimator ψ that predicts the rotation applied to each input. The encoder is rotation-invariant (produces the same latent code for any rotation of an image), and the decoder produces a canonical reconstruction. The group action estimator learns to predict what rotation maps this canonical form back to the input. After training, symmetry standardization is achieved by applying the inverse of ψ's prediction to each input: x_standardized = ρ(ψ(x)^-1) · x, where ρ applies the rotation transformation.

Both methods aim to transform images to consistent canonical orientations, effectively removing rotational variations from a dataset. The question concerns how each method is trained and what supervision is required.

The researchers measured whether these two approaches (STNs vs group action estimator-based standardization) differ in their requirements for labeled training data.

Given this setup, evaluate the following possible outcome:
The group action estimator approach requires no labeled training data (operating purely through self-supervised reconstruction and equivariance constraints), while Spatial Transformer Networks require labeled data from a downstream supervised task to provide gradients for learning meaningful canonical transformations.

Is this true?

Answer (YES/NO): YES